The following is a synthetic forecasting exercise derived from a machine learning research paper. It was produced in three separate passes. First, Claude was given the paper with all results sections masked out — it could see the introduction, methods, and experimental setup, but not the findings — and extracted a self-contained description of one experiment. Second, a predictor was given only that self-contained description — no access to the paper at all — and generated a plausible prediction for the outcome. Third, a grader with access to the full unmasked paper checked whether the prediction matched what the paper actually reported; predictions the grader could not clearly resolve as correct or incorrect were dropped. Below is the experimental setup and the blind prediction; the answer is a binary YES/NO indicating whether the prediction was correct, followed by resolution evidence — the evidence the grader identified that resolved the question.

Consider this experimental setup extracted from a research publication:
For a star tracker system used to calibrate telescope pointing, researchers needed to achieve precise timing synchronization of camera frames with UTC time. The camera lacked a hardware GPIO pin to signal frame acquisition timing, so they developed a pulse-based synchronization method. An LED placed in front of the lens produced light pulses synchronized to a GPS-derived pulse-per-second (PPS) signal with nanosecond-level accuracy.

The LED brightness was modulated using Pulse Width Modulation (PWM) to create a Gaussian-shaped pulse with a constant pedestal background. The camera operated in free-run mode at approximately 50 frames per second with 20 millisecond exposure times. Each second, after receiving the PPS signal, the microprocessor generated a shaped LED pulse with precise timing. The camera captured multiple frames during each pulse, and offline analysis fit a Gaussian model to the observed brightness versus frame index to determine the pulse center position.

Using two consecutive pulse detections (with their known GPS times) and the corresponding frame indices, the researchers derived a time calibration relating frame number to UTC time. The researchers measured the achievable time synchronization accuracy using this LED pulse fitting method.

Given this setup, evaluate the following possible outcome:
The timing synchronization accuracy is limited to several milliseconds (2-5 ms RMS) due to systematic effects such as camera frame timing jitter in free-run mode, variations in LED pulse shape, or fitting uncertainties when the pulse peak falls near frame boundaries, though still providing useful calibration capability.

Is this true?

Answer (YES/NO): NO